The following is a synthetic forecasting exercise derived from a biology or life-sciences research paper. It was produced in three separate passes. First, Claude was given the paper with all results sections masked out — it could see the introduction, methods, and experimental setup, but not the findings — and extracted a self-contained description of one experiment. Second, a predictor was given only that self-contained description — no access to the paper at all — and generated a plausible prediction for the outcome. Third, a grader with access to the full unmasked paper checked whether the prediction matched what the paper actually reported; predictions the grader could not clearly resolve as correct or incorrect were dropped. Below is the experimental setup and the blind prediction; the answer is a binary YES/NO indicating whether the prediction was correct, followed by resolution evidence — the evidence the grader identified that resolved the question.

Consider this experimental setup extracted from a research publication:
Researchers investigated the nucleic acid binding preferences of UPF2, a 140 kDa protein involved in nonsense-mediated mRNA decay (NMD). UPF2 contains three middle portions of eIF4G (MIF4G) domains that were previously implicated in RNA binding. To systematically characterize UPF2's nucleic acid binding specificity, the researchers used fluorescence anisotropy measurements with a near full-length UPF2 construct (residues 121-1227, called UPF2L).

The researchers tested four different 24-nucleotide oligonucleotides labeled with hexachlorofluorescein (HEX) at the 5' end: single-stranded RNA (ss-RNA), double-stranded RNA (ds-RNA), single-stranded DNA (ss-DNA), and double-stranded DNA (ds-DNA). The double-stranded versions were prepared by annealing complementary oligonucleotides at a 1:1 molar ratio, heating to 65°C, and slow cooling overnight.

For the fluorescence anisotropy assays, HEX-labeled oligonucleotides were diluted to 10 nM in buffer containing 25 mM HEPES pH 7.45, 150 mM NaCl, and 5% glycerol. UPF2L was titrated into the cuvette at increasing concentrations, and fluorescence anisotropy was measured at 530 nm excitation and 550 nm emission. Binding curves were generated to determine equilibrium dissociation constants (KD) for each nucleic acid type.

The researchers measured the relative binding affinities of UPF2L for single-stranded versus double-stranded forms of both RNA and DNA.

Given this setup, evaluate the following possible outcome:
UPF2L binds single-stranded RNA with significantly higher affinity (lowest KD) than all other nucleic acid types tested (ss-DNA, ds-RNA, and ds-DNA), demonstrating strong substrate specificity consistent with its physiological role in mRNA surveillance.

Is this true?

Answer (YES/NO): YES